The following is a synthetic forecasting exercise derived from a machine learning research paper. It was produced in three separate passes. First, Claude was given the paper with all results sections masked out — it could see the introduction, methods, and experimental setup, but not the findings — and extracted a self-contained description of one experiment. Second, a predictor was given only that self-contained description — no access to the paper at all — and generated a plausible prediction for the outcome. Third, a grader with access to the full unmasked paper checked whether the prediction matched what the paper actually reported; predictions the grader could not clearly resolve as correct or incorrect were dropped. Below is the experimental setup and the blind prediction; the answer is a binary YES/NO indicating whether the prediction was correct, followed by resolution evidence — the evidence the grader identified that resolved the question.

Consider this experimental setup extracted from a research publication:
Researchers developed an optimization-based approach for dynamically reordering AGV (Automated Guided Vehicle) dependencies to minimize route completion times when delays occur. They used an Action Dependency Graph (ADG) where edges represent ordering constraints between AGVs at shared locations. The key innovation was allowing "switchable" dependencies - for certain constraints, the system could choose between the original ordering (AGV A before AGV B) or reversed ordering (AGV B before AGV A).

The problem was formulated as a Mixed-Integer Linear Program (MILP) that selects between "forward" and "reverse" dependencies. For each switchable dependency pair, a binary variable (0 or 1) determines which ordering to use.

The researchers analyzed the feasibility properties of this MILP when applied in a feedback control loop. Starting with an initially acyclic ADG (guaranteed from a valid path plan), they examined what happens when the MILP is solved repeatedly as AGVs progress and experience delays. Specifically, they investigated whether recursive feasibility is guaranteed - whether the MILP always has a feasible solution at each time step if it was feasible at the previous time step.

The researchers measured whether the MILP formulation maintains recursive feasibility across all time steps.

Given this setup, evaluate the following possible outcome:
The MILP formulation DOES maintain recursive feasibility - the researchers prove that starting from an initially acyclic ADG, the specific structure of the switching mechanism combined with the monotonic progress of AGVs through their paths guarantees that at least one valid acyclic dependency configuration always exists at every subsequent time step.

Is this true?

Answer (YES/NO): YES